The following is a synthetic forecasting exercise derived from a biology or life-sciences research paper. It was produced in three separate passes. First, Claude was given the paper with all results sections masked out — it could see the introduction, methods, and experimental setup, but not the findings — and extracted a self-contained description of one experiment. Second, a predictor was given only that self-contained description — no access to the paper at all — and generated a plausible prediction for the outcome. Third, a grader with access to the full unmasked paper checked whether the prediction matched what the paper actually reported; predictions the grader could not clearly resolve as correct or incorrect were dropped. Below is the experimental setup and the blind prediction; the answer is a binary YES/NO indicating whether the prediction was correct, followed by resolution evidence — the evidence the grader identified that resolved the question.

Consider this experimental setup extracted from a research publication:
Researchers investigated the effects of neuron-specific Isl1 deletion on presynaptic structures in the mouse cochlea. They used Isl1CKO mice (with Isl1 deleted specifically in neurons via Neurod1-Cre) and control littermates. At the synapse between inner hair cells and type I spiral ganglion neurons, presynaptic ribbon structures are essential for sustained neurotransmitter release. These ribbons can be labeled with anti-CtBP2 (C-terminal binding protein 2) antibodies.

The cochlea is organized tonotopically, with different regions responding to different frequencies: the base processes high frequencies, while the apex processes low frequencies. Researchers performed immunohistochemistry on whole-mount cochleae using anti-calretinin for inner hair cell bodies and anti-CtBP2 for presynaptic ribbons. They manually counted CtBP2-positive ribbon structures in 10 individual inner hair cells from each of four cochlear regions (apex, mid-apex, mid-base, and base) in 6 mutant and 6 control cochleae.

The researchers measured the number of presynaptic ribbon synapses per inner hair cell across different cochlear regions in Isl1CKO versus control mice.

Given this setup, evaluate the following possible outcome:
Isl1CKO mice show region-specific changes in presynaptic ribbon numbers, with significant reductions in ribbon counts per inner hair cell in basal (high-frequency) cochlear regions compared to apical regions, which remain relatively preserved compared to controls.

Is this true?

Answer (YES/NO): NO